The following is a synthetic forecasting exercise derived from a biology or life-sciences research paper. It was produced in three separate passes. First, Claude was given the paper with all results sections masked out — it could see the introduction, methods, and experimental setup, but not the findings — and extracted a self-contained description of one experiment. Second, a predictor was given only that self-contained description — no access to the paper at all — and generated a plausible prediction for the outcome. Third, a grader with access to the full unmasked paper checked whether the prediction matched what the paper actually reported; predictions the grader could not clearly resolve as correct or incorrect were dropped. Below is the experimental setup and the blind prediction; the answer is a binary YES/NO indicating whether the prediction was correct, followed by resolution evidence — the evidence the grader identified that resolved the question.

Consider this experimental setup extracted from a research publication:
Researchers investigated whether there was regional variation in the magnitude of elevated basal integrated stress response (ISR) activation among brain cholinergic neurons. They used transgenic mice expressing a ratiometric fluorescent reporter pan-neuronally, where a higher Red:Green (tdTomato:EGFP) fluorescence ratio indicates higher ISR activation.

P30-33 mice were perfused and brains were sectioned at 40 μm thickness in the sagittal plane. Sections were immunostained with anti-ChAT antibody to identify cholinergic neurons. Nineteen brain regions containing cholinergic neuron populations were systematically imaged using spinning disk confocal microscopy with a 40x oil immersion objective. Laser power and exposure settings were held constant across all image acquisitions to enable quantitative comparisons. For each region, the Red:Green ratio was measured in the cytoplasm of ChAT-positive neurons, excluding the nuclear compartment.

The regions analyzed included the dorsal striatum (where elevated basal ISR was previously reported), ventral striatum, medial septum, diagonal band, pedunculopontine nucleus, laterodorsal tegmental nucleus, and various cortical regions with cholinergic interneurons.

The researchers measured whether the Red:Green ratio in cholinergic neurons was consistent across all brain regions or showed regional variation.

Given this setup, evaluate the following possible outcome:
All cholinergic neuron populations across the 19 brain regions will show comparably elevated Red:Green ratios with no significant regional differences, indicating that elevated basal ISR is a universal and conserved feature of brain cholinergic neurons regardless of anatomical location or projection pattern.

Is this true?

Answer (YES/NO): NO